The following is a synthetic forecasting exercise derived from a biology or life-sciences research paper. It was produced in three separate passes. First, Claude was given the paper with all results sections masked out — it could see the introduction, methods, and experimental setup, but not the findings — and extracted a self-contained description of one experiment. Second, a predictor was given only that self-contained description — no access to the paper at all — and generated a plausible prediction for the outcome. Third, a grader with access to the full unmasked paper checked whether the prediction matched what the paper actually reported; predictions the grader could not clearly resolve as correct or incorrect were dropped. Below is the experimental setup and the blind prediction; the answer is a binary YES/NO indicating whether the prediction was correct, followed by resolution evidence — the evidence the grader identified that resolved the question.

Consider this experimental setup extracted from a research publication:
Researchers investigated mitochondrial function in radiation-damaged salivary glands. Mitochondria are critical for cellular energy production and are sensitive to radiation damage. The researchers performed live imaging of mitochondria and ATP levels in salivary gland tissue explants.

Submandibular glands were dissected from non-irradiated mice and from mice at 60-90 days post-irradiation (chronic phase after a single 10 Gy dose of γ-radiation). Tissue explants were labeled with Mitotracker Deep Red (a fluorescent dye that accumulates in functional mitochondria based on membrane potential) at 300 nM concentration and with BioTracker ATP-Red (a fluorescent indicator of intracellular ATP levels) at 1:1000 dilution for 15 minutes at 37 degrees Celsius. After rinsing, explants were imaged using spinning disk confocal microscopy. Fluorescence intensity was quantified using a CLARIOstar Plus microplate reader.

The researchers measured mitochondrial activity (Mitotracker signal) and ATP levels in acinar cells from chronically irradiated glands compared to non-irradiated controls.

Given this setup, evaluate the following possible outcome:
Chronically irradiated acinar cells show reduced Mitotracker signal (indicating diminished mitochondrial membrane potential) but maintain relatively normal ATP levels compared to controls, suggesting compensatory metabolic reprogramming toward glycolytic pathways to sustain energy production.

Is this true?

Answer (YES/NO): NO